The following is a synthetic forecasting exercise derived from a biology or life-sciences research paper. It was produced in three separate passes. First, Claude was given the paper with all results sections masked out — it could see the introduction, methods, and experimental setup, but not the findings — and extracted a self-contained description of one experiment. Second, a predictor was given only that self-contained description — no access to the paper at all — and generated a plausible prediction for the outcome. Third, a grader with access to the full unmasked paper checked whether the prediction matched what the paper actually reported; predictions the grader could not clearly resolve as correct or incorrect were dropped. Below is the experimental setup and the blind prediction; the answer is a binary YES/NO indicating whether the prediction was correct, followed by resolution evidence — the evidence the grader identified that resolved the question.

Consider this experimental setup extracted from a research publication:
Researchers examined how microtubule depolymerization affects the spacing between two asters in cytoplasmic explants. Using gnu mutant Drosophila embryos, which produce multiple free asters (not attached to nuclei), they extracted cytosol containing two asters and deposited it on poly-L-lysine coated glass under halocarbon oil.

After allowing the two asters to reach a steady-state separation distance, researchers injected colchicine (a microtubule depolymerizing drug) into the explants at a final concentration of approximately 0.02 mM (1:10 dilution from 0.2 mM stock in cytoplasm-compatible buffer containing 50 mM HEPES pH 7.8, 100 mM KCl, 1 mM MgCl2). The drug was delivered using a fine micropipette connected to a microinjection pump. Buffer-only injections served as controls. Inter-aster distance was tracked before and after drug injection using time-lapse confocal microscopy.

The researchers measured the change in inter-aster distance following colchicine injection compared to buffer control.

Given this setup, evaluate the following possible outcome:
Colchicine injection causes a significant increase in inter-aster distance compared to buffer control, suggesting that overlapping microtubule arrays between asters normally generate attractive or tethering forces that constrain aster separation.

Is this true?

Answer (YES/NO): NO